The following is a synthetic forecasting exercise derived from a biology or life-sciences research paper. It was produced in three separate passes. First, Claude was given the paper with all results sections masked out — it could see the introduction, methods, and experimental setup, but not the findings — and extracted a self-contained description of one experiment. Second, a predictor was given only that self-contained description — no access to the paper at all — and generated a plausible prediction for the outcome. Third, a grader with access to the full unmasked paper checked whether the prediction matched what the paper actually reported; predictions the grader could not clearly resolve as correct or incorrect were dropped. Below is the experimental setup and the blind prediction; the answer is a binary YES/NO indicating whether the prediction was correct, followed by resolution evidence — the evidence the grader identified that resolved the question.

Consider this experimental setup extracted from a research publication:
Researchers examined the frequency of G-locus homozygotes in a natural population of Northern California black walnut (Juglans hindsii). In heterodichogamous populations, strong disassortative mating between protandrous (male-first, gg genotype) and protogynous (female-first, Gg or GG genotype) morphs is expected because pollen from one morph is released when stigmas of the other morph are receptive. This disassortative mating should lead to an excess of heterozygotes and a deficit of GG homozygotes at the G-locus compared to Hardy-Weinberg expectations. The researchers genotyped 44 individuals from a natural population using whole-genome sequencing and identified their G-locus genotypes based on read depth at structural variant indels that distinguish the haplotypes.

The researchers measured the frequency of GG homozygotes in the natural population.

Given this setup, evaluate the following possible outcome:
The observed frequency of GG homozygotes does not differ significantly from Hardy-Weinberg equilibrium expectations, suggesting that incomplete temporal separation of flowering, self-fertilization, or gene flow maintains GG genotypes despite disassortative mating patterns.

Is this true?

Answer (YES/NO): NO